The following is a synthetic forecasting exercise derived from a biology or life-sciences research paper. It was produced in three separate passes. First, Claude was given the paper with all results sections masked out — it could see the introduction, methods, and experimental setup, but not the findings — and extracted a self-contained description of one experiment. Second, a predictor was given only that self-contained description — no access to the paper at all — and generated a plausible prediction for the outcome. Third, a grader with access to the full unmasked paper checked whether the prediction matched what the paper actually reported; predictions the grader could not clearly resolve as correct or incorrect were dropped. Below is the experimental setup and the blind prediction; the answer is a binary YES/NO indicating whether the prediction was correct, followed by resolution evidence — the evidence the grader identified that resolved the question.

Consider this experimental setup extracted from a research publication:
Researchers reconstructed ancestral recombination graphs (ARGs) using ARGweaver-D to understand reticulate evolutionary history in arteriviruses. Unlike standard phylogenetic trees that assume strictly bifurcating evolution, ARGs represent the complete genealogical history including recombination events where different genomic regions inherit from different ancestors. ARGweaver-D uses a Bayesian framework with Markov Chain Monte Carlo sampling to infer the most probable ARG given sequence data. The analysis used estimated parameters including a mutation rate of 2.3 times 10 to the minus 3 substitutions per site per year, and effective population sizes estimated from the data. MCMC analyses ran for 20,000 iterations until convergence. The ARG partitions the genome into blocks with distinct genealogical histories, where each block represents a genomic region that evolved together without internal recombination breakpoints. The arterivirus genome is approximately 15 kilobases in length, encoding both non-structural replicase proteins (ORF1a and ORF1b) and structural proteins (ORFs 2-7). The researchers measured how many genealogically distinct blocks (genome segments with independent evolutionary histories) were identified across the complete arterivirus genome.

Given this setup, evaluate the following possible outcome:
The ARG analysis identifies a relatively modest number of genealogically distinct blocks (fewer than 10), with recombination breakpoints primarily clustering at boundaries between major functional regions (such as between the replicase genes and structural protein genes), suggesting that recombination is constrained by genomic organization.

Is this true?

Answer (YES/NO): NO